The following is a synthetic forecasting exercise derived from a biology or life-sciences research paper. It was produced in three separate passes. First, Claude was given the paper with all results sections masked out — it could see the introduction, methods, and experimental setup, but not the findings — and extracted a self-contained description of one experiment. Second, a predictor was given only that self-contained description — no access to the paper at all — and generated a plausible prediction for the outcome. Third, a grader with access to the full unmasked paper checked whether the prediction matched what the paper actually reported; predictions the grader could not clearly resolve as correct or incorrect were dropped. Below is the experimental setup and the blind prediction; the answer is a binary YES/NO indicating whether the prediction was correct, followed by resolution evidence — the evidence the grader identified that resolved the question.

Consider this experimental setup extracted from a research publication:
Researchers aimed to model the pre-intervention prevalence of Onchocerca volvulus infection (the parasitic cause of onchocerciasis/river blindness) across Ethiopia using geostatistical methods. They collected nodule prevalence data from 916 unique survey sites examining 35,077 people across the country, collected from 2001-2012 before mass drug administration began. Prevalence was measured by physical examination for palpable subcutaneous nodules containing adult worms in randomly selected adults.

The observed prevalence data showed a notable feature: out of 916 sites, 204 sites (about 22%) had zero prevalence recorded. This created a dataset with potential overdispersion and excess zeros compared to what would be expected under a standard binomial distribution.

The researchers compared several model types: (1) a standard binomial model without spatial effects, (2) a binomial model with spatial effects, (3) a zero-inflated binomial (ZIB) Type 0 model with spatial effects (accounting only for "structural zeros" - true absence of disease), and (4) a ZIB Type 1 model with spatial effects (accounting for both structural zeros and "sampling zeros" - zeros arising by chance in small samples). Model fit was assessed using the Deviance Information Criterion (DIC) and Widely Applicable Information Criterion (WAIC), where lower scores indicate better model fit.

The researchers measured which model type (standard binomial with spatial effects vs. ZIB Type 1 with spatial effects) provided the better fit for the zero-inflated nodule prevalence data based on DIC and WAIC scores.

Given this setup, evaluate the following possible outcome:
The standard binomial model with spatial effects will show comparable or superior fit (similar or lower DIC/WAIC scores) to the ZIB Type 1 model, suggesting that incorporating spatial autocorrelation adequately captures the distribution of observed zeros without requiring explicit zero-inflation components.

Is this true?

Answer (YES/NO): NO